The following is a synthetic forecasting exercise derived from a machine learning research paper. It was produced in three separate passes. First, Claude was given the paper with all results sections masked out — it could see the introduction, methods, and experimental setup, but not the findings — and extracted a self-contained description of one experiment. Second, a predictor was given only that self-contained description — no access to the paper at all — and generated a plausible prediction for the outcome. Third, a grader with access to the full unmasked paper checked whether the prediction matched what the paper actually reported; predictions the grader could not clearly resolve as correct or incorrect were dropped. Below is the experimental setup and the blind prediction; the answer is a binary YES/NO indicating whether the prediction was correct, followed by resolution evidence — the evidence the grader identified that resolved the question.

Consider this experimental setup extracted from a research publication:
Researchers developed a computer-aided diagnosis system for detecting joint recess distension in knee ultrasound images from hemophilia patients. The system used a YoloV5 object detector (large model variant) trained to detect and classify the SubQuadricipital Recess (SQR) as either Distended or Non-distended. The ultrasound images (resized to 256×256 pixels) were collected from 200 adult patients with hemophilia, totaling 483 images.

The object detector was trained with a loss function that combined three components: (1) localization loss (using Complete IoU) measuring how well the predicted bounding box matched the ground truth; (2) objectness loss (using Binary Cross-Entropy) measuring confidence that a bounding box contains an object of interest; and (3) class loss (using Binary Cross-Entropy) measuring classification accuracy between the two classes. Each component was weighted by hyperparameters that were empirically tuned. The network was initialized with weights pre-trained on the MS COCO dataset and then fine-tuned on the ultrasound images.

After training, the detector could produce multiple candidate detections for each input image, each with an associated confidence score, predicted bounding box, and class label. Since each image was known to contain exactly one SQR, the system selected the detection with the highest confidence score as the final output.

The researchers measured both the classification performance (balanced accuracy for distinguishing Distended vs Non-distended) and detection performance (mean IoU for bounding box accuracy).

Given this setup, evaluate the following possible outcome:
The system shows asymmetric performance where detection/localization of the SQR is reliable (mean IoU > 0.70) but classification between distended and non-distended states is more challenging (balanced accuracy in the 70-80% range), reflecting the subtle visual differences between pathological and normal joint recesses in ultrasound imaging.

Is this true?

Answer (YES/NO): NO